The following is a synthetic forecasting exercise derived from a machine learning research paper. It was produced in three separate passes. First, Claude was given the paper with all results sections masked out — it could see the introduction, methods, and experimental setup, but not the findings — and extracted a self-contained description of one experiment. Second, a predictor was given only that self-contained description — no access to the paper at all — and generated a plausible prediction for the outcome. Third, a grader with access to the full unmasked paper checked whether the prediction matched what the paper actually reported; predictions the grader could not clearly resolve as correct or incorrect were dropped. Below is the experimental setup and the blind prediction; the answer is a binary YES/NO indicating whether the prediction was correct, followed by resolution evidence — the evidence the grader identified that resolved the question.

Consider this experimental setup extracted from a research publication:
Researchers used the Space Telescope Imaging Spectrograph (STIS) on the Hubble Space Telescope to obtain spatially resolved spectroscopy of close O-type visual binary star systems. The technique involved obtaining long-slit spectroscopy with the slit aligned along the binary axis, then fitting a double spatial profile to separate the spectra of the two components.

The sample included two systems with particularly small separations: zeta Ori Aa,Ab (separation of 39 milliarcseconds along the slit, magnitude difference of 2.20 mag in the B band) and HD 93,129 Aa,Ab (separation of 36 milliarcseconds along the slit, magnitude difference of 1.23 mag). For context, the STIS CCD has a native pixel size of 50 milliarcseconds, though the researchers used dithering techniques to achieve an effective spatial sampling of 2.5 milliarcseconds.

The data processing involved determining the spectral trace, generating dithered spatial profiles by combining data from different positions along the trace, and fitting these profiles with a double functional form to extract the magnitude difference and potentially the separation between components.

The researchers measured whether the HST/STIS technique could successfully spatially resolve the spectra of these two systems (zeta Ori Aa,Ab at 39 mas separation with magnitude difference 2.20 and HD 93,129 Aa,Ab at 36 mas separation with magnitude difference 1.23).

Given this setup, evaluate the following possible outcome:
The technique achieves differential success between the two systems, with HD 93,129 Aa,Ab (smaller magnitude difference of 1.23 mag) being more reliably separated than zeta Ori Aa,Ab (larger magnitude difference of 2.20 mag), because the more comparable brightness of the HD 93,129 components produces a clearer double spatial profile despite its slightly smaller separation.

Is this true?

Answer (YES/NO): YES